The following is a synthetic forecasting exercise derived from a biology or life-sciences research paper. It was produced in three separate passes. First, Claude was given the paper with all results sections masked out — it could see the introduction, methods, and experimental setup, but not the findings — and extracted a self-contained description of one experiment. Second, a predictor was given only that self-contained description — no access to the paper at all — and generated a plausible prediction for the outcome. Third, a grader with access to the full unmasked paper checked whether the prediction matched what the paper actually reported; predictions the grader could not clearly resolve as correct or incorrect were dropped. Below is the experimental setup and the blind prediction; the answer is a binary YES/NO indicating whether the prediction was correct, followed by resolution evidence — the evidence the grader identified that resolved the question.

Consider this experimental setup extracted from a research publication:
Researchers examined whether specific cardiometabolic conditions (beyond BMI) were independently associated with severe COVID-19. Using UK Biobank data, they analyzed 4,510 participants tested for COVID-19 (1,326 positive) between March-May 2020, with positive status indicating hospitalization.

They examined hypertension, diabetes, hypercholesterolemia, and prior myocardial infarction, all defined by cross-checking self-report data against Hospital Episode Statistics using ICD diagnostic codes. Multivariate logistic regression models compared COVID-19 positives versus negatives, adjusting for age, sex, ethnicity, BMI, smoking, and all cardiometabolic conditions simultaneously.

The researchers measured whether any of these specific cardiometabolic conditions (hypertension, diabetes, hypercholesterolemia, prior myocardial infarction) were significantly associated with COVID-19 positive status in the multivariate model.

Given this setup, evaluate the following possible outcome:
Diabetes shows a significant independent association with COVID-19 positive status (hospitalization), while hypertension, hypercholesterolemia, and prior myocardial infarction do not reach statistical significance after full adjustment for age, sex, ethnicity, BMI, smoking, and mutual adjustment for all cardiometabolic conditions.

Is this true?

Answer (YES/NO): NO